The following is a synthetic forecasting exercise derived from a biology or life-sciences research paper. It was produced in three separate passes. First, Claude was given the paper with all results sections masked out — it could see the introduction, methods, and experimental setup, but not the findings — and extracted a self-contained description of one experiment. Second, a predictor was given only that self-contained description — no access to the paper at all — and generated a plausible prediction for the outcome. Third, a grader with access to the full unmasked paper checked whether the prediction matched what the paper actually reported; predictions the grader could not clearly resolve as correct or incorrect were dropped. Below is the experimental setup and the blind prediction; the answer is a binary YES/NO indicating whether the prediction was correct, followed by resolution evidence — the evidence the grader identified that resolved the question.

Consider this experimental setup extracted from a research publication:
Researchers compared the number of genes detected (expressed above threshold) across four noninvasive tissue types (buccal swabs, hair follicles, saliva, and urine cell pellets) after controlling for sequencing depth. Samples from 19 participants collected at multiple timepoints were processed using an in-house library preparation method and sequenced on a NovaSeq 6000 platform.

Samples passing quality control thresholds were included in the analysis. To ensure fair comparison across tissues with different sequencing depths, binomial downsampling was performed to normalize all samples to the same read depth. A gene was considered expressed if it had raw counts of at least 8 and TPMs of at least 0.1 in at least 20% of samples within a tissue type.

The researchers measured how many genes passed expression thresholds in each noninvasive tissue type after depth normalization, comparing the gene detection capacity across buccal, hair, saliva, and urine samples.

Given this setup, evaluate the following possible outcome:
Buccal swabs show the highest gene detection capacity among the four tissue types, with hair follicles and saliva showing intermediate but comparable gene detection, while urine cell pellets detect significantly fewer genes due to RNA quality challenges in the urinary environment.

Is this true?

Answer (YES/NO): NO